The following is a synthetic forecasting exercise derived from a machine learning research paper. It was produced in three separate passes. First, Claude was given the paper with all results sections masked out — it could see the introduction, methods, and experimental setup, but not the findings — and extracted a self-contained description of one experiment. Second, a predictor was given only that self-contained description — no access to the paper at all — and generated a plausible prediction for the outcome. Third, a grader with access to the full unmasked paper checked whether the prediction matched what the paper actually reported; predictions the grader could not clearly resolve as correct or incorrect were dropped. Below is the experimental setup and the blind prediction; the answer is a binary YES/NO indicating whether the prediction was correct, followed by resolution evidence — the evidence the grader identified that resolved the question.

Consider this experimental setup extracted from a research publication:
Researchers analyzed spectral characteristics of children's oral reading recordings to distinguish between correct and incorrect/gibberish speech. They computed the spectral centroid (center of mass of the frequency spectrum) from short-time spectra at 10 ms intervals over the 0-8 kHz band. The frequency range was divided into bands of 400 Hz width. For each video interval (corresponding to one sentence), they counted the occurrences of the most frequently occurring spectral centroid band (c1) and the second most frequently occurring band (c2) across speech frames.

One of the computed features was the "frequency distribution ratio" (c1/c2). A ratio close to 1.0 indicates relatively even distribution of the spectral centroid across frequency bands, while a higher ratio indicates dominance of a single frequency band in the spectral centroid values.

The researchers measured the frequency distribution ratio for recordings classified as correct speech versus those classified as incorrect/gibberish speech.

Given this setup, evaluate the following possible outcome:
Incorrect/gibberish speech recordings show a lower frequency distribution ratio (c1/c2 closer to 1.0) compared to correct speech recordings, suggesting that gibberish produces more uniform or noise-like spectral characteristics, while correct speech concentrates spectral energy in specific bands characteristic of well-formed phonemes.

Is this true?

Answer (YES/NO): NO